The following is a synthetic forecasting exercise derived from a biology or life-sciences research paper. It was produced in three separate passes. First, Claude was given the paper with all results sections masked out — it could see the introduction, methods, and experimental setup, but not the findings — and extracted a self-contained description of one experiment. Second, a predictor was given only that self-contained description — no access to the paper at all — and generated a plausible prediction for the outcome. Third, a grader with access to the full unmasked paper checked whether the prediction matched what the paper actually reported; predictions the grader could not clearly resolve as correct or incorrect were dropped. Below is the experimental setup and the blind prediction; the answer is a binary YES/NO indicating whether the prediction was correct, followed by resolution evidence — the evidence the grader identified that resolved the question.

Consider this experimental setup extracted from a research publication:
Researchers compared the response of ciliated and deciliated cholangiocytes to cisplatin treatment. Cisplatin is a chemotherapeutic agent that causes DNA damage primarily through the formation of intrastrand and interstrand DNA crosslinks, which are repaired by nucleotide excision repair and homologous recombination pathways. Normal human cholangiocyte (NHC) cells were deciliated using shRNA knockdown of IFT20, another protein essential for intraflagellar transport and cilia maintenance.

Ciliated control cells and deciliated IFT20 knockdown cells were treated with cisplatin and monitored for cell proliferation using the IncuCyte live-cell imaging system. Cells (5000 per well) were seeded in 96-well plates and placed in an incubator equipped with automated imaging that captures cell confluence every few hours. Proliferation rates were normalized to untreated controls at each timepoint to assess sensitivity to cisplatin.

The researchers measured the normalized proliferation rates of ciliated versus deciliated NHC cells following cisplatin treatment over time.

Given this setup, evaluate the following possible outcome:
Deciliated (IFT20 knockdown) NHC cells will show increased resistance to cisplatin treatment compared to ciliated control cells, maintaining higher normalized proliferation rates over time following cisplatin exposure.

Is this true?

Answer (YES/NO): NO